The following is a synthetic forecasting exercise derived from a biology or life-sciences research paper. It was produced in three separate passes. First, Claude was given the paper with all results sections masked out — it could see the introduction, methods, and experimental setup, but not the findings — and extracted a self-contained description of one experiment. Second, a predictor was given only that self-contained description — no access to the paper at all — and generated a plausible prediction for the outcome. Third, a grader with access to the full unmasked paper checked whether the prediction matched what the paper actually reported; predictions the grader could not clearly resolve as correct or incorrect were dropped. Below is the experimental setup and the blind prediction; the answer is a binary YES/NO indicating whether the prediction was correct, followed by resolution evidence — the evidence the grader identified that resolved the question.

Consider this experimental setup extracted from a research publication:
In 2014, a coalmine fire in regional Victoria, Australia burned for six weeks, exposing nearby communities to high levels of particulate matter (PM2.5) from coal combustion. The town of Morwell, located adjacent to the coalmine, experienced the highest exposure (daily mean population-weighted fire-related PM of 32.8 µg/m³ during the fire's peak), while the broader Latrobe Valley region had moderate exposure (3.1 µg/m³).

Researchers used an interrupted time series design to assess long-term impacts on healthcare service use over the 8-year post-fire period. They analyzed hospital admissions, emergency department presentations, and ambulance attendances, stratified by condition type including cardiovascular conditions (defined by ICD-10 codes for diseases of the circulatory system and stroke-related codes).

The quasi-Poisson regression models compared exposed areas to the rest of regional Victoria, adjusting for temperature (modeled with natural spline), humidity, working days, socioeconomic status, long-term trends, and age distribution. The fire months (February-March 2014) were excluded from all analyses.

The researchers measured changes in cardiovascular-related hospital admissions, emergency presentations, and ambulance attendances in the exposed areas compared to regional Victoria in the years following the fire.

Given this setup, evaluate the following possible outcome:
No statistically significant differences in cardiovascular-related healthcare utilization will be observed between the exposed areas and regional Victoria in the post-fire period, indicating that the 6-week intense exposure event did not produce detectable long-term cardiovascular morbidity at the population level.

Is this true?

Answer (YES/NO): NO